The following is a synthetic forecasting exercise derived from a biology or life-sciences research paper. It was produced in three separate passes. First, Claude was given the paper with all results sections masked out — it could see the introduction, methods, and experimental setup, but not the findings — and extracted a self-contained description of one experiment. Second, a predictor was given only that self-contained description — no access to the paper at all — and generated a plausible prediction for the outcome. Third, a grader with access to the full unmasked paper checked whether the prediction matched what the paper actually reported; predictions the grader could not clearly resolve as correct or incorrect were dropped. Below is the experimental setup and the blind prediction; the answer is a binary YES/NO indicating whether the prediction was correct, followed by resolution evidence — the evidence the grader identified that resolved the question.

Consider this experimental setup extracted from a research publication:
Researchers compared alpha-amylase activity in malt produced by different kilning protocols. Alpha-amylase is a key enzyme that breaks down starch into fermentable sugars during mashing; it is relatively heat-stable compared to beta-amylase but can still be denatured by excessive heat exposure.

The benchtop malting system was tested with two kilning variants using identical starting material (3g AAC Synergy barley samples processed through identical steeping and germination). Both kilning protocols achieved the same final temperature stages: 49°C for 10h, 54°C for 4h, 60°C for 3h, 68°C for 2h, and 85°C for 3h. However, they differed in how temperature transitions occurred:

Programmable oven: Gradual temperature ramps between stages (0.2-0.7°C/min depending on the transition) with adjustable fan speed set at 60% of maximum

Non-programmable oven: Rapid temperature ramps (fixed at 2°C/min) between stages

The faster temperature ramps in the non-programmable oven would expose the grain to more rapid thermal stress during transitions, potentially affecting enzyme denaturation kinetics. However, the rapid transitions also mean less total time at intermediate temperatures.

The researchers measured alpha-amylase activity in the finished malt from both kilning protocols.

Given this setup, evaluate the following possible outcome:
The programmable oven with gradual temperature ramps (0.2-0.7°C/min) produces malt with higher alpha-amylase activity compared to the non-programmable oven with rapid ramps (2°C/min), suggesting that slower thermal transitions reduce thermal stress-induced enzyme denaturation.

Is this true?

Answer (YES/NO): YES